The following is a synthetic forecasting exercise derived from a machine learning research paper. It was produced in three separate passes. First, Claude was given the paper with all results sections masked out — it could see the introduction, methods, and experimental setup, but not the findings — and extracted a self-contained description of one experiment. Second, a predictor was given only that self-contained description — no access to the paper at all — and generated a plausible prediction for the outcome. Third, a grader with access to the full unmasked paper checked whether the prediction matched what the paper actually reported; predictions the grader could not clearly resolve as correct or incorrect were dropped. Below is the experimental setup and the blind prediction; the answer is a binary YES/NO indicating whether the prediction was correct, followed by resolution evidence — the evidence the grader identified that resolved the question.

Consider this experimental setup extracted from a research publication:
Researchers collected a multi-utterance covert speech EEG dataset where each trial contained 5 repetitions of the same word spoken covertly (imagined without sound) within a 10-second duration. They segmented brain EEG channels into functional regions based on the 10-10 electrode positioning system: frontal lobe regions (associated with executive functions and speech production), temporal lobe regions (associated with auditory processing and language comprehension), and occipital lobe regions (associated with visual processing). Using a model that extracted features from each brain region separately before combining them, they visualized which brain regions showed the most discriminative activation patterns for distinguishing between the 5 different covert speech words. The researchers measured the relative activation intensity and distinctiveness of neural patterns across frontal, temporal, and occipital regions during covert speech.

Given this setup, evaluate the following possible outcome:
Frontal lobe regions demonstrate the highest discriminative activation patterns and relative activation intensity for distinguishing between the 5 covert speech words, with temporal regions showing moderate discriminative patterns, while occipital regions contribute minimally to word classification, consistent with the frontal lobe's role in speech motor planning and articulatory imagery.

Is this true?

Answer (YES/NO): NO